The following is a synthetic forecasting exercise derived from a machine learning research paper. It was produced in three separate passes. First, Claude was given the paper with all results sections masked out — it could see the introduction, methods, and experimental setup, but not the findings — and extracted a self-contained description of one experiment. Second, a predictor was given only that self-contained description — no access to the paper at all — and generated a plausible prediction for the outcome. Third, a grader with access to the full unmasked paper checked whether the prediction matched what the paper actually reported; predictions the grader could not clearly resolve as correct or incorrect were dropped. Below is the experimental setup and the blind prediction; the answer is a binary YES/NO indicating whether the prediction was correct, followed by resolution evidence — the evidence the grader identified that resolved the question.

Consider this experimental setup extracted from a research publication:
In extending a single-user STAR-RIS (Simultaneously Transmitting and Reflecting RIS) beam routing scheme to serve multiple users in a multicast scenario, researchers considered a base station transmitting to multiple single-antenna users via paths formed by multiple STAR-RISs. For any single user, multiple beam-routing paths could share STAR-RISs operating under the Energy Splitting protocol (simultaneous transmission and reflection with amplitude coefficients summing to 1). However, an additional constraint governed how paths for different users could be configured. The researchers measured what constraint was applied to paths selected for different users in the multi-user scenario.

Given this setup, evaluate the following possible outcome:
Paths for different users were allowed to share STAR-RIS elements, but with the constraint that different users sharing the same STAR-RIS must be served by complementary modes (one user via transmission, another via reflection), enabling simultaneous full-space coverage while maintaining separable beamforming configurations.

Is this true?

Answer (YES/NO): NO